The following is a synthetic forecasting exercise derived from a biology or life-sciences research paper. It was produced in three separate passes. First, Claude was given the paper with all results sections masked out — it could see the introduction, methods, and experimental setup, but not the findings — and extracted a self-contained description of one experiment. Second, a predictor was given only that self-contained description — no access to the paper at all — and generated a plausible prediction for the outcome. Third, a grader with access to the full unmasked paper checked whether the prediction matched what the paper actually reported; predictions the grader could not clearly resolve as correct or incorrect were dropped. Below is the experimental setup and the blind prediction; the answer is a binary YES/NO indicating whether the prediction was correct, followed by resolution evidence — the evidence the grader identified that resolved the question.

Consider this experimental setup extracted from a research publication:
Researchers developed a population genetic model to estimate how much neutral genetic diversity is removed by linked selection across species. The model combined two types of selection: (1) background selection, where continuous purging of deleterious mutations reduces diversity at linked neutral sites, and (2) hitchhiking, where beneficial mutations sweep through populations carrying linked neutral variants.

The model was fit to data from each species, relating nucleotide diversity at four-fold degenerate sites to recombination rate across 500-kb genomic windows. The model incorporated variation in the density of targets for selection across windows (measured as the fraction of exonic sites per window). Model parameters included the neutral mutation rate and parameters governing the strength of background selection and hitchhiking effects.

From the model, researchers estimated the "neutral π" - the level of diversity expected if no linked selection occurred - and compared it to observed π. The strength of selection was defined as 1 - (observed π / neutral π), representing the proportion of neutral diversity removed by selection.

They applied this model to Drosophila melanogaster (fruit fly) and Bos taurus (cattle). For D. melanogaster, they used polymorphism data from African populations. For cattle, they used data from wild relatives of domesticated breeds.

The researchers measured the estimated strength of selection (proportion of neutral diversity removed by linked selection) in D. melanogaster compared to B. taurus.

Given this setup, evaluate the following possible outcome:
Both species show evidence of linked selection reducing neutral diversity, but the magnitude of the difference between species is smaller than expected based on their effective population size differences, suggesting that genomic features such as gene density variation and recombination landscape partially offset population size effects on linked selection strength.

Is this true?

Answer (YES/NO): NO